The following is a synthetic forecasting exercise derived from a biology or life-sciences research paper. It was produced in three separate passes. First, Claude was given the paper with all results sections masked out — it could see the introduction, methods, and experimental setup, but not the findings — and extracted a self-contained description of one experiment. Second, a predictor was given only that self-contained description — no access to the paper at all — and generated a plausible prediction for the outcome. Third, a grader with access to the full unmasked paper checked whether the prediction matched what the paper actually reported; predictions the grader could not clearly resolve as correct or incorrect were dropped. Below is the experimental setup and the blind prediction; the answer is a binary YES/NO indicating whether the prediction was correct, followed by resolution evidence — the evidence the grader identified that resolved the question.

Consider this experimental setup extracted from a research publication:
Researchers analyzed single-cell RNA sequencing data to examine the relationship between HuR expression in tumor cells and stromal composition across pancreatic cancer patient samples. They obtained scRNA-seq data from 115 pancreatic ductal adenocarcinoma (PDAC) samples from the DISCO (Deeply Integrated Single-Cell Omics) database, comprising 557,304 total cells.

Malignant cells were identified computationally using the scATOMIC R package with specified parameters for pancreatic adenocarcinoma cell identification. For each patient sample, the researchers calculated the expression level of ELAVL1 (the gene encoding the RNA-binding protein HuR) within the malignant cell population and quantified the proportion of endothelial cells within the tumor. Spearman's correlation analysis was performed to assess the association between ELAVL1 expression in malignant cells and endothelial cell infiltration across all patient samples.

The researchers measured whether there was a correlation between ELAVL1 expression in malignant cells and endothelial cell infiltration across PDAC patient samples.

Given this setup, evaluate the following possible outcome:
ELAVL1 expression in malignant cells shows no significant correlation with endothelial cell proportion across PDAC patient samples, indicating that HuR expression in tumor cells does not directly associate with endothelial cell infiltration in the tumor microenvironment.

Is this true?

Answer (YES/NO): NO